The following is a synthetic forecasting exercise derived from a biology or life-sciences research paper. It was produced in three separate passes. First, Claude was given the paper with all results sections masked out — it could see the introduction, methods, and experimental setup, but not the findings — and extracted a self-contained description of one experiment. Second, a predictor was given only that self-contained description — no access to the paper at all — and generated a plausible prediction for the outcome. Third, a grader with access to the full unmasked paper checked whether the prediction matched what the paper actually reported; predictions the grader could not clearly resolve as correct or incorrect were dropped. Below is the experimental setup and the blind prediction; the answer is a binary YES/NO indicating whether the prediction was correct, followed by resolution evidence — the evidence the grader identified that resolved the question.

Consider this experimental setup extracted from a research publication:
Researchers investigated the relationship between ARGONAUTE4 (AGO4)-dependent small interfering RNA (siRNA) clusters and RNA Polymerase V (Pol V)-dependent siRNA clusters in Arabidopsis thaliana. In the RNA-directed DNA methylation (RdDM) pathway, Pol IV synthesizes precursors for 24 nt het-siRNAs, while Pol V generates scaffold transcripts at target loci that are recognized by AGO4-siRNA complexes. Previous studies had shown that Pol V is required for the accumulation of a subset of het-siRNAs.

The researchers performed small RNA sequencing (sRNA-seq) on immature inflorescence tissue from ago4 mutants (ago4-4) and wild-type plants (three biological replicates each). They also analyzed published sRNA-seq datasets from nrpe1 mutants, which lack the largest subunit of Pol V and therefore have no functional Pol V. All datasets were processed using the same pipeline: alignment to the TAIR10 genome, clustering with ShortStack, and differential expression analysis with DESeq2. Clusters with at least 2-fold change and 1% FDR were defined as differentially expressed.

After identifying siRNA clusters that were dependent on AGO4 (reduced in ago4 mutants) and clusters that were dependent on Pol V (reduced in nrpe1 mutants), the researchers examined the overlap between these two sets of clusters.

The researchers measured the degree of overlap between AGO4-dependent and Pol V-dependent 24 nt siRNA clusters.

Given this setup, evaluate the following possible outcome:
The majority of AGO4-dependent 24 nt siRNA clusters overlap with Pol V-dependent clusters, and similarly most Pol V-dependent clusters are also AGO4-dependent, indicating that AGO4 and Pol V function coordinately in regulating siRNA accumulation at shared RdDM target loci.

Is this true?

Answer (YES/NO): YES